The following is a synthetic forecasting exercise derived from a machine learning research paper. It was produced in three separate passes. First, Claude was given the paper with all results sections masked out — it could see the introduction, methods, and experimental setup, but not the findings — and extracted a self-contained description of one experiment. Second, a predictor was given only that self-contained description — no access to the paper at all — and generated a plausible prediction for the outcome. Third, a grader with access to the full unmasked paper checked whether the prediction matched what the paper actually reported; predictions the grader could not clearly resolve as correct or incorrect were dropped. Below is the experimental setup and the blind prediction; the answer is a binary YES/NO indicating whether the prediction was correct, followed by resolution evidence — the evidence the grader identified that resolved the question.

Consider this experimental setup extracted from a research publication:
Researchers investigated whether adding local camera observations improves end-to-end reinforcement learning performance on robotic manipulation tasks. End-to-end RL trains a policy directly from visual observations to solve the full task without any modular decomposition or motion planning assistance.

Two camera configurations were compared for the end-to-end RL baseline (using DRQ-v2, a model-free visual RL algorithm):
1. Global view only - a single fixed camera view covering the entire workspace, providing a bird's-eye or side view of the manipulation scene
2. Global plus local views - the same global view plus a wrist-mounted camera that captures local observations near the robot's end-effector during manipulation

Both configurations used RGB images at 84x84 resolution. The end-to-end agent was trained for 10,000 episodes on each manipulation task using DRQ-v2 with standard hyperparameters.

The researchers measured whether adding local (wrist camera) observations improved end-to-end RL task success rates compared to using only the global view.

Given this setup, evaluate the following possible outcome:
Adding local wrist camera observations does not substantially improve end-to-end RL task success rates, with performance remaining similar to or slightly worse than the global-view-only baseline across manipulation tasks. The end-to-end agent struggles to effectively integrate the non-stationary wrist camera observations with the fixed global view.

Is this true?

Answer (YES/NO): YES